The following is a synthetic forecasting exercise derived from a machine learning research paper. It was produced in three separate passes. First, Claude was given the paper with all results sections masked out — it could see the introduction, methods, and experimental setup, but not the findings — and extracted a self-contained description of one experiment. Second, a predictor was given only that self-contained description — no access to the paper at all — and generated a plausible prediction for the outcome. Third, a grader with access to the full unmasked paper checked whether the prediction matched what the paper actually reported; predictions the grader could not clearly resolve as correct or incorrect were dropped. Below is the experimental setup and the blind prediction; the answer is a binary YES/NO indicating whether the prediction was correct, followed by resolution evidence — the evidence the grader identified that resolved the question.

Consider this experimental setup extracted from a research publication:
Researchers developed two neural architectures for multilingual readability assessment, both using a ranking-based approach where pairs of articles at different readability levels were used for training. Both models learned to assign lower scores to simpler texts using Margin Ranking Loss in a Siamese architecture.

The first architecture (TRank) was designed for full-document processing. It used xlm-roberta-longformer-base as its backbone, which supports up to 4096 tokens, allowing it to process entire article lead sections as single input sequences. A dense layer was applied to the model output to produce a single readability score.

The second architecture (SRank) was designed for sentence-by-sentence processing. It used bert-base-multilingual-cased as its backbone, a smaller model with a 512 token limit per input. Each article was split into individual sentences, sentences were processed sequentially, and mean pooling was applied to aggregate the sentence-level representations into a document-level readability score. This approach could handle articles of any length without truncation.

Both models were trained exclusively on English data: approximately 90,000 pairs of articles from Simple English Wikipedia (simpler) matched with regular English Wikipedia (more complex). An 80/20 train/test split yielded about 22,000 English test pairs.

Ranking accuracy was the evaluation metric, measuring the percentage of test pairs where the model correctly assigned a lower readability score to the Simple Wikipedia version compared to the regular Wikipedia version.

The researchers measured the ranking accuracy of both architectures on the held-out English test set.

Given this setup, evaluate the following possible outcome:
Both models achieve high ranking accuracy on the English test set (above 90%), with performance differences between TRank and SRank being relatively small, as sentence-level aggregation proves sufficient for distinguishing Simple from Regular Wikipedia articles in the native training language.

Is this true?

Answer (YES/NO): YES